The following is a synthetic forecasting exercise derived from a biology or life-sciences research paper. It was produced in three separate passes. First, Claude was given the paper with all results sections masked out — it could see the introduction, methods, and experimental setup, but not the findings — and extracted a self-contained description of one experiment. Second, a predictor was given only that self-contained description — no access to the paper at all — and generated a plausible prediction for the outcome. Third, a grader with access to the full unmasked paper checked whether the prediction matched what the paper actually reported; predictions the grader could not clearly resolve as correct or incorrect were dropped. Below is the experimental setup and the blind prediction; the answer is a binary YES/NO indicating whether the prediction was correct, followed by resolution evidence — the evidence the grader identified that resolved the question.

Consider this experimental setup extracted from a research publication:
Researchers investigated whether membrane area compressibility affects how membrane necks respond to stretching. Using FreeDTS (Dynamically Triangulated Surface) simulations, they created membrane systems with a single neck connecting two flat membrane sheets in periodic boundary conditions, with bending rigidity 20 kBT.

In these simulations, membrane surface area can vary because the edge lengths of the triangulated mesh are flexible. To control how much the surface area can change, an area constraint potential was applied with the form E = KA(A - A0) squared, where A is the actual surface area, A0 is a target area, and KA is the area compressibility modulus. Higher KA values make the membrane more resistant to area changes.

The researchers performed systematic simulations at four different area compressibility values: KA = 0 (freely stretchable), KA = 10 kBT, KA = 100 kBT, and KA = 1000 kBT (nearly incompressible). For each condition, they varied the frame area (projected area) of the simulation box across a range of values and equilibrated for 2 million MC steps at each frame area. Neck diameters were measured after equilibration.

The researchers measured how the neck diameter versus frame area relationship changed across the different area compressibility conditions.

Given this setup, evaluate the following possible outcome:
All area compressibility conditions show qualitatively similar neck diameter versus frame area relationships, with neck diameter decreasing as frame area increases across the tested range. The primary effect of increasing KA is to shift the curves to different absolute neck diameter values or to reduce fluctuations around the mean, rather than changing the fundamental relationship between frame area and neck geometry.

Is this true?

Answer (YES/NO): NO